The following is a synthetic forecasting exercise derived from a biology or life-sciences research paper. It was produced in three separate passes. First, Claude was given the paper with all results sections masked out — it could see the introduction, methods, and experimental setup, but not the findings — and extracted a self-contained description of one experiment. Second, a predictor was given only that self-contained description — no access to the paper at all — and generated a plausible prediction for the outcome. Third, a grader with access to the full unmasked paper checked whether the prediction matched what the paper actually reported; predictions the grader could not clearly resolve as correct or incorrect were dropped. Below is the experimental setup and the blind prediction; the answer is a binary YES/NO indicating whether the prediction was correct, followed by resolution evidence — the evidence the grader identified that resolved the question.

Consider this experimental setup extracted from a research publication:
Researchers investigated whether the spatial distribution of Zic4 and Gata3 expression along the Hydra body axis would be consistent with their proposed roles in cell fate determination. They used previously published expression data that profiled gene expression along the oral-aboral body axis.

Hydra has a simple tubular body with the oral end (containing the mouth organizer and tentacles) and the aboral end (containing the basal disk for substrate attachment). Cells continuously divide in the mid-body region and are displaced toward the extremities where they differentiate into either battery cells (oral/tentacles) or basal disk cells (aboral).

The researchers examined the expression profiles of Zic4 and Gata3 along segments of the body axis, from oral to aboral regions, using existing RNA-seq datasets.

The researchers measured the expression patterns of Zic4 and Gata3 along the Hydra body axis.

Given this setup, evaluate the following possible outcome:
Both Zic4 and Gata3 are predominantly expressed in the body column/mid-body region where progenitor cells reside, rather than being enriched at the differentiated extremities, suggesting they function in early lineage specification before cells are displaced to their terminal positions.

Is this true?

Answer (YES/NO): NO